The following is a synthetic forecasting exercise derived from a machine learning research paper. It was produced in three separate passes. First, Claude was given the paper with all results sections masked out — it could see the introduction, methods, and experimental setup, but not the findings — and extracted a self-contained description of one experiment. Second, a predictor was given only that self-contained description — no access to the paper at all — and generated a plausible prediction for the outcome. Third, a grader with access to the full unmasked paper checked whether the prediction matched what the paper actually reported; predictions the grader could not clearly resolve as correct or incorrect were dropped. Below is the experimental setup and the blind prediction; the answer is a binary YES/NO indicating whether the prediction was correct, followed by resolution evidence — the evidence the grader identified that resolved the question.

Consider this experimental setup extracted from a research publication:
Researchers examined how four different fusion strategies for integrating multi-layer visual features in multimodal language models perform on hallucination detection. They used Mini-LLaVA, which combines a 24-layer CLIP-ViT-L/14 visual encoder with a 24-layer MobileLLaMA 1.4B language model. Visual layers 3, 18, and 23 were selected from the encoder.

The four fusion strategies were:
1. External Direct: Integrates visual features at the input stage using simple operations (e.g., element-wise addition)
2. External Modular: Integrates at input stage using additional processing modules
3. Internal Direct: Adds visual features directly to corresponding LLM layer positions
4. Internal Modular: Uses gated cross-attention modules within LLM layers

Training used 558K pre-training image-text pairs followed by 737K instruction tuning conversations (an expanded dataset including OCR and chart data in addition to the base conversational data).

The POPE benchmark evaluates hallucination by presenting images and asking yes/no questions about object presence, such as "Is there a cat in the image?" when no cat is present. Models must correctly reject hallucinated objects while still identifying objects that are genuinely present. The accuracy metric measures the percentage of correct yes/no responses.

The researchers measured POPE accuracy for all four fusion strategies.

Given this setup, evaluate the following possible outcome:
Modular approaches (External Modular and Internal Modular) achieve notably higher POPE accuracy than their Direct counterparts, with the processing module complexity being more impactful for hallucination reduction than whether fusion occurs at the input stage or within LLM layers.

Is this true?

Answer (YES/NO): NO